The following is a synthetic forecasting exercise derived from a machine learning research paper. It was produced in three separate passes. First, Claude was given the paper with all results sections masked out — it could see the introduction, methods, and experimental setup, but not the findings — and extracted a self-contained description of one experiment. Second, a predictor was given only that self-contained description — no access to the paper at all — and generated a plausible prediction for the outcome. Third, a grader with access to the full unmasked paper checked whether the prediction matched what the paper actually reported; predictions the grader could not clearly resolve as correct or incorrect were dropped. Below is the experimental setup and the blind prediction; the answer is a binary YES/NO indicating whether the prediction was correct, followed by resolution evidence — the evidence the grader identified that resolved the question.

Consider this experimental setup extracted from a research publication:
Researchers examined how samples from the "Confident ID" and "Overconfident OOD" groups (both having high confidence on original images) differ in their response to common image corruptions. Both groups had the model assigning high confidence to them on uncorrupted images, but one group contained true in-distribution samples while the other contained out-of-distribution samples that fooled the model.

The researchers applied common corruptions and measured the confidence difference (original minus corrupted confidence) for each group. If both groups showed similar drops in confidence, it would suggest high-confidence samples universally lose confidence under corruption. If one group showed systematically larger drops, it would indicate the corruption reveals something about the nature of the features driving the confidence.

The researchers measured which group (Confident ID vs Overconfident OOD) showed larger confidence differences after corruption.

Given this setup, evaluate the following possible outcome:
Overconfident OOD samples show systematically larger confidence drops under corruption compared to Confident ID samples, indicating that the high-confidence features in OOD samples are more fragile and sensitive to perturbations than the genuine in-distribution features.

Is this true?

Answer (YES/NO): YES